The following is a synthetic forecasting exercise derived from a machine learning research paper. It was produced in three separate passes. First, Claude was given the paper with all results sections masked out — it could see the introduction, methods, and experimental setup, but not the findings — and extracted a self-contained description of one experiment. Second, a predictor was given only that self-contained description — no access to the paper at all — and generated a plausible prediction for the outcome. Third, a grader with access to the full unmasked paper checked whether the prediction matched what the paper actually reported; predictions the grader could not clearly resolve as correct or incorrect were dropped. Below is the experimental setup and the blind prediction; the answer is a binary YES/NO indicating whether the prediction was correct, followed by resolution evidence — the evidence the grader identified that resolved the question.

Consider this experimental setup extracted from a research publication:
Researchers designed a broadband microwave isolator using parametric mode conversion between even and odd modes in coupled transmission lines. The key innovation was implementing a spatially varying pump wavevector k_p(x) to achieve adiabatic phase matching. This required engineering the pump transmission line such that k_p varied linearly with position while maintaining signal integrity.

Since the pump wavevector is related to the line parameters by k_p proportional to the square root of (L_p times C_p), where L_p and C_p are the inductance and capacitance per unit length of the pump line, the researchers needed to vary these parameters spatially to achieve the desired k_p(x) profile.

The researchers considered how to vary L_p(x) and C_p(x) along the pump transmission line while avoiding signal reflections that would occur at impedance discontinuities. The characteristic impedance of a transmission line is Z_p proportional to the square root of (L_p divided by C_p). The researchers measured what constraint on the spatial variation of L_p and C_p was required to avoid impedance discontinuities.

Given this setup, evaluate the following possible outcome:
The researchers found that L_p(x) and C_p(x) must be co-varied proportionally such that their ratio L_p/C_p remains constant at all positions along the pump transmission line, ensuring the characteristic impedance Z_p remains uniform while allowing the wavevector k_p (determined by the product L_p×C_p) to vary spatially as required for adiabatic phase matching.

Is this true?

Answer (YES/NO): YES